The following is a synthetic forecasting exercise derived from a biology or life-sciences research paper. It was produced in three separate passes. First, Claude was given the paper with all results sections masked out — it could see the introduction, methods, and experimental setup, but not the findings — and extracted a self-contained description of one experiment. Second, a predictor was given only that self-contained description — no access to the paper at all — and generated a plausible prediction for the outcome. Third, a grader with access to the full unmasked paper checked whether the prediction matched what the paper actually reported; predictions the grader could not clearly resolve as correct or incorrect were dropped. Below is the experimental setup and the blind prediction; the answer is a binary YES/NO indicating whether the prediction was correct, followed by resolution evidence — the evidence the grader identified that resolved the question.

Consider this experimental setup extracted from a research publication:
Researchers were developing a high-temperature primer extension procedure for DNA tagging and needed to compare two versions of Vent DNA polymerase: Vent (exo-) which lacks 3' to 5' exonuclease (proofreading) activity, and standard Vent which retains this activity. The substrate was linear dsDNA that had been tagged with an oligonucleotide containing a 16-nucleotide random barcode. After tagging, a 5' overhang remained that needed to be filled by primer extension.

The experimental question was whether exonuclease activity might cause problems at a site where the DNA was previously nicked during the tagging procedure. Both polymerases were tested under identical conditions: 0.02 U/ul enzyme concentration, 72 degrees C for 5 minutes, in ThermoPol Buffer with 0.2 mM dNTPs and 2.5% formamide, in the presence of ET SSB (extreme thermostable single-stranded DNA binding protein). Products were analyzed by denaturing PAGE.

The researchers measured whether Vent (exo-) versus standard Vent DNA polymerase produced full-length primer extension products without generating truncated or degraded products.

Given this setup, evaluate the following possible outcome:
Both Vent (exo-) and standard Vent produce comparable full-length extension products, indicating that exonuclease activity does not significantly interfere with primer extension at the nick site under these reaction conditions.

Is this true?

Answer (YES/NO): NO